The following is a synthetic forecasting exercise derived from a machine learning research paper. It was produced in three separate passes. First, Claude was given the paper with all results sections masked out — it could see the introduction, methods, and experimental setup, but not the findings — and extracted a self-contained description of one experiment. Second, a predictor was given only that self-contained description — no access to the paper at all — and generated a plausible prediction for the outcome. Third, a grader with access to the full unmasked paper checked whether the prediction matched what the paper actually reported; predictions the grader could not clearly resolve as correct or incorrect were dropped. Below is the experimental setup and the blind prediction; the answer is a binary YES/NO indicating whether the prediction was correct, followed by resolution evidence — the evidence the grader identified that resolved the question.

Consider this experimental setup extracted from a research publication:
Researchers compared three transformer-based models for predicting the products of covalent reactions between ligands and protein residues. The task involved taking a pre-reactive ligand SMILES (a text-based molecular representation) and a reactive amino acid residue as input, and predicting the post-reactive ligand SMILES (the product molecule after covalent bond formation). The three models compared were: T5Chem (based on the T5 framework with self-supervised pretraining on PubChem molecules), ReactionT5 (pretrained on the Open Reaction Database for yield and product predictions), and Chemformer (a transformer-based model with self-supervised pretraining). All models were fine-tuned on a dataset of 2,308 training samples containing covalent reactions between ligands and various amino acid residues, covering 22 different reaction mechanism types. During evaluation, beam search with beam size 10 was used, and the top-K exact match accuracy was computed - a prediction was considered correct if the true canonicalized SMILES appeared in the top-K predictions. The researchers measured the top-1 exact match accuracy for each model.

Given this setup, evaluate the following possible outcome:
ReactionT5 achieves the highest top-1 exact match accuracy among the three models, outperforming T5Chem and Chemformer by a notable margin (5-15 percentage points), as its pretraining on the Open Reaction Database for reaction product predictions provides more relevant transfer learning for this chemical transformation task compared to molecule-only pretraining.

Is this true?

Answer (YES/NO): NO